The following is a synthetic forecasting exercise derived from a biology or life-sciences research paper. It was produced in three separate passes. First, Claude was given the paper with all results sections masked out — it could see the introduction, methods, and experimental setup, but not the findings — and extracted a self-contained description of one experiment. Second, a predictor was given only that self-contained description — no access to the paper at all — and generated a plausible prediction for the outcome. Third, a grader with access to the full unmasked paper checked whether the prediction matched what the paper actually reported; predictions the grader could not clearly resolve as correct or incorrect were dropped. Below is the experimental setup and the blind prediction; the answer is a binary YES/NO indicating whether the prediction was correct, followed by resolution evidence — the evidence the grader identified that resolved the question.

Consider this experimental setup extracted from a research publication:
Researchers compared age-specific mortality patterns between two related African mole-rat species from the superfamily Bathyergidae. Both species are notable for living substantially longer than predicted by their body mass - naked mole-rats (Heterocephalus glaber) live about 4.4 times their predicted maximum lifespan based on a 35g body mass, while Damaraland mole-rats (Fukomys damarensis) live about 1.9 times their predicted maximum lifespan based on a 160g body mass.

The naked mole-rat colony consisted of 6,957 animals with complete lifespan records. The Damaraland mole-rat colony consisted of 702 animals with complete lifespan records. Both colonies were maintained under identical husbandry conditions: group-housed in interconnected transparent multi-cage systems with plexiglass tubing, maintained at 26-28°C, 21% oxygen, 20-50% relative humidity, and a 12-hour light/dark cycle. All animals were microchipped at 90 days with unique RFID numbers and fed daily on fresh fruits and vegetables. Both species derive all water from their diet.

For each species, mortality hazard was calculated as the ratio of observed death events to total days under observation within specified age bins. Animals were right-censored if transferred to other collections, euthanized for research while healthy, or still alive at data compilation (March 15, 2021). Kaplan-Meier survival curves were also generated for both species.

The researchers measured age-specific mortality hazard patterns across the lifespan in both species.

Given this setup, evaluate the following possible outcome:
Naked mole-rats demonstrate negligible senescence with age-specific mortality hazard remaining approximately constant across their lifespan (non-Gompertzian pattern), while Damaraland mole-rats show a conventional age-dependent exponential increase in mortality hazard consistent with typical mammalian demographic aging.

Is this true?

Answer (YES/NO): NO